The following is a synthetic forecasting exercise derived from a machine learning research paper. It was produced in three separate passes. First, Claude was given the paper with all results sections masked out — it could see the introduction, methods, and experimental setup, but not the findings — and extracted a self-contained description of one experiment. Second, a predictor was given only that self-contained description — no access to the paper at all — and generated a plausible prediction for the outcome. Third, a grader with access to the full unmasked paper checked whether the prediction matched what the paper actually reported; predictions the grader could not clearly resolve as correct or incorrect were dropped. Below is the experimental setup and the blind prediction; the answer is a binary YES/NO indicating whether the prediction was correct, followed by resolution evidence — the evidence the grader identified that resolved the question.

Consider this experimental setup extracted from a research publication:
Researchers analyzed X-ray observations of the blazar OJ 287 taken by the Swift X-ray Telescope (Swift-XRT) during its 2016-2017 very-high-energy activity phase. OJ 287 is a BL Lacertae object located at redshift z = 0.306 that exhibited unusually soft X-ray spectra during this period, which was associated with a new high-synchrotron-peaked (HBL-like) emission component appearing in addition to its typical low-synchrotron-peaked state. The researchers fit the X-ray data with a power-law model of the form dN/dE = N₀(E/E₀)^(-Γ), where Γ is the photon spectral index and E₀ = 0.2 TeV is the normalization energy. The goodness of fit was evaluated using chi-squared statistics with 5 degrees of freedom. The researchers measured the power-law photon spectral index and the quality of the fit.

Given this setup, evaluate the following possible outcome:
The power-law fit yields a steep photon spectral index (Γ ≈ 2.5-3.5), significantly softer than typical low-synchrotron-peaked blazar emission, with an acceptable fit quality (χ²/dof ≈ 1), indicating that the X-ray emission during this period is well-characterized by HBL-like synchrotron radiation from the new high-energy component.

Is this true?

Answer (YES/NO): NO